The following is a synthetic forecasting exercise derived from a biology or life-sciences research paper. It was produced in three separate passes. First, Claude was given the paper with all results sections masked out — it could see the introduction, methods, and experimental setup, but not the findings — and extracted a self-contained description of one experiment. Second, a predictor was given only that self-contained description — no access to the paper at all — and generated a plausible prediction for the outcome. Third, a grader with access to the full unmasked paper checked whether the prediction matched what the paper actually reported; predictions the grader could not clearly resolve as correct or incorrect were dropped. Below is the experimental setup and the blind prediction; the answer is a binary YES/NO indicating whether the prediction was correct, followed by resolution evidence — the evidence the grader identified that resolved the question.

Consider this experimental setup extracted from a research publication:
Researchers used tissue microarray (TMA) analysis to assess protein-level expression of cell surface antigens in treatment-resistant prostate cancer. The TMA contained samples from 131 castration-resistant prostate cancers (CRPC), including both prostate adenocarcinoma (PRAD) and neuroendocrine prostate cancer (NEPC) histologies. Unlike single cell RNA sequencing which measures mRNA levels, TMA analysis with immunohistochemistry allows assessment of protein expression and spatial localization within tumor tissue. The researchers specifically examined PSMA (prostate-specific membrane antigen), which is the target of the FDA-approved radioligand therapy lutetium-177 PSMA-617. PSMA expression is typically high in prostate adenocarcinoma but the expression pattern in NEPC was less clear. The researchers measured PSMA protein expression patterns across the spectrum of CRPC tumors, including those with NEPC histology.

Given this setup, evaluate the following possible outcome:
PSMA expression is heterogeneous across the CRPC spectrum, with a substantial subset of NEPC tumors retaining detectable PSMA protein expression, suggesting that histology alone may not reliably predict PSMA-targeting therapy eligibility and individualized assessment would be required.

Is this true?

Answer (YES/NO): NO